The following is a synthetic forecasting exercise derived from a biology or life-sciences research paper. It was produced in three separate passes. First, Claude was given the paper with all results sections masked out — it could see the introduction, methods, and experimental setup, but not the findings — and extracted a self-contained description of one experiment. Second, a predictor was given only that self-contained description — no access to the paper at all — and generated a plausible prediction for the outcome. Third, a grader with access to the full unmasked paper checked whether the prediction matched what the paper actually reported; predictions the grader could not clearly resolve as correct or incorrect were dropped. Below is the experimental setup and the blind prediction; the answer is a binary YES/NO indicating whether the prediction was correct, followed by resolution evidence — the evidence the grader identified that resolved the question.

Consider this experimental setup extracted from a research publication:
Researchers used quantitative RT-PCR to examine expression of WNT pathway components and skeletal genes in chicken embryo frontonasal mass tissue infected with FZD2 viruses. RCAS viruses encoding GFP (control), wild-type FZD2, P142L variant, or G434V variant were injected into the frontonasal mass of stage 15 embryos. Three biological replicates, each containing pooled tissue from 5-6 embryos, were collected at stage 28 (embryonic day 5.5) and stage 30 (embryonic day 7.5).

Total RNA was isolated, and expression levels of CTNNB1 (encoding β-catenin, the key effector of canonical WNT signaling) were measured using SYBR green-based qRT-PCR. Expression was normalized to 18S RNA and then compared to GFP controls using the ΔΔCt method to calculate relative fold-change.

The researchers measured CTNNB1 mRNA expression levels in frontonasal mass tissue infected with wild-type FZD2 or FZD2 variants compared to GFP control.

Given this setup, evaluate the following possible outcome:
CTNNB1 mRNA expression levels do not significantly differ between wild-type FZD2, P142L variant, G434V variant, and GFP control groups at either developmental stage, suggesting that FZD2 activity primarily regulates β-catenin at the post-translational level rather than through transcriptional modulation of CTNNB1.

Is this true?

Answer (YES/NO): NO